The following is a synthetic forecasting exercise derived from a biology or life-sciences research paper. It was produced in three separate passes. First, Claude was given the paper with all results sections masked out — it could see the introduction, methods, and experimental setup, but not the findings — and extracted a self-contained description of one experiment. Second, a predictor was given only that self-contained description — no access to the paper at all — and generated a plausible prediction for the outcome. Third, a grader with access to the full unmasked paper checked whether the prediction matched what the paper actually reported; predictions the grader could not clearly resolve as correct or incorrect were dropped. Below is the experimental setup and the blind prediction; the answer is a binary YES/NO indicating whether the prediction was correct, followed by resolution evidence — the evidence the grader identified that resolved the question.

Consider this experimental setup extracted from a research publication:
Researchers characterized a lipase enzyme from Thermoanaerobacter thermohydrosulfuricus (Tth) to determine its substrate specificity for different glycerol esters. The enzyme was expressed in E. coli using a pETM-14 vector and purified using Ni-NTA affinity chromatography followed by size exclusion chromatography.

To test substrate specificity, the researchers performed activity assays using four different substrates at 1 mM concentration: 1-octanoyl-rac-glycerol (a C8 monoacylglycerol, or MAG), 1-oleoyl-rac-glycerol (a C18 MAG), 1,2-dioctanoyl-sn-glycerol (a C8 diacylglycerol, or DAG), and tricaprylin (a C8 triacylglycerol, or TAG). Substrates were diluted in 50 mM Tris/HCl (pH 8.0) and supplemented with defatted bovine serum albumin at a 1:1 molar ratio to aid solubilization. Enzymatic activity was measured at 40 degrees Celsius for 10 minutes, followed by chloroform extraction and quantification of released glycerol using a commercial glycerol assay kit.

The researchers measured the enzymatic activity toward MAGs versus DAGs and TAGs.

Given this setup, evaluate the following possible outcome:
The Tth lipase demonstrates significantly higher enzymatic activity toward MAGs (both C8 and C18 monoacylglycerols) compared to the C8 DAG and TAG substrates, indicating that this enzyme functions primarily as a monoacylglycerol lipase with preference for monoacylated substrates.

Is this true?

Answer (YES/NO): NO